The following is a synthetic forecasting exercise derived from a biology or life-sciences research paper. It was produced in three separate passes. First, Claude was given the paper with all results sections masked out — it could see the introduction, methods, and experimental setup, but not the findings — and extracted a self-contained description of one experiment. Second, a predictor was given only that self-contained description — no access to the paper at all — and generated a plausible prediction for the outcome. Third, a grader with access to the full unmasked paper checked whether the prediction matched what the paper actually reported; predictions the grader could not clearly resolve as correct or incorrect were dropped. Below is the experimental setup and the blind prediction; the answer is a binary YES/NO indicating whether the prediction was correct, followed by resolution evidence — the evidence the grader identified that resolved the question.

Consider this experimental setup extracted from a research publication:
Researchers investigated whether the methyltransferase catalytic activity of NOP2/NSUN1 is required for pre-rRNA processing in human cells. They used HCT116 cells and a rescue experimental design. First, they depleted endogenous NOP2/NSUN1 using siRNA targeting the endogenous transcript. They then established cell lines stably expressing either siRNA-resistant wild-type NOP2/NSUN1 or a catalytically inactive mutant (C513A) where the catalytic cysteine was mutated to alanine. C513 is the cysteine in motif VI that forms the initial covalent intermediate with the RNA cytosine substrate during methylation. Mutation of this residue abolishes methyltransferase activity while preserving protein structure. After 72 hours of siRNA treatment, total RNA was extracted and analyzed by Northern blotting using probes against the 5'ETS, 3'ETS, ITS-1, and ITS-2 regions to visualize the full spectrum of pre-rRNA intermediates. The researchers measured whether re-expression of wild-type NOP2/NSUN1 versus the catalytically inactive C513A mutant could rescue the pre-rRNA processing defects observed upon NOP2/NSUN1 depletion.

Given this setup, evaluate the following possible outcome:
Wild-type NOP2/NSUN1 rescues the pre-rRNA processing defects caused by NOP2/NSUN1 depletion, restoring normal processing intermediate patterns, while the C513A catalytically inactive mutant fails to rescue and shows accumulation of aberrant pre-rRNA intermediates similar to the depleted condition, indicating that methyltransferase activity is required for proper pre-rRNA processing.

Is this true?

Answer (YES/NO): NO